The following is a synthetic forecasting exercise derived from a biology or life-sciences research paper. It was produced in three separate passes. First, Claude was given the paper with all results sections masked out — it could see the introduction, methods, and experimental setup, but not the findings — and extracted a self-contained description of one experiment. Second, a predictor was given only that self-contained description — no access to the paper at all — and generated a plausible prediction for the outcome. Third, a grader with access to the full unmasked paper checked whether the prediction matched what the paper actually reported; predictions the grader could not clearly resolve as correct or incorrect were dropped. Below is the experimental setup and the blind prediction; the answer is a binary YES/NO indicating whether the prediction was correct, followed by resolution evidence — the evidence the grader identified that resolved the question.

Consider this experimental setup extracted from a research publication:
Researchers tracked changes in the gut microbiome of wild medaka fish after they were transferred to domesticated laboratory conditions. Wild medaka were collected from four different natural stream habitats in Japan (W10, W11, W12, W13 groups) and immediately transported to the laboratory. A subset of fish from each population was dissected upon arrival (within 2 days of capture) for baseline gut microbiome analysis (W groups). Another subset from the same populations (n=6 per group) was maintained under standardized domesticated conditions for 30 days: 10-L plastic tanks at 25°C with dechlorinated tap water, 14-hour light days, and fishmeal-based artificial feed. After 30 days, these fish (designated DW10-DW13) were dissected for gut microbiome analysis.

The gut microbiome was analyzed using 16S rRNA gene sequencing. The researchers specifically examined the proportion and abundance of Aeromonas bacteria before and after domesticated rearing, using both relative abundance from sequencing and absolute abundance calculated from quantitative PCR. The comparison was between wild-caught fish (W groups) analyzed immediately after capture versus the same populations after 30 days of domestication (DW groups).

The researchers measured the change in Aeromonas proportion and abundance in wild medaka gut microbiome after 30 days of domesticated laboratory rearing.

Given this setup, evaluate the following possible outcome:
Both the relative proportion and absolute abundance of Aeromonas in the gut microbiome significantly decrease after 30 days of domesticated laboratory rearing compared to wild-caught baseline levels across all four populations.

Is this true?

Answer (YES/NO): NO